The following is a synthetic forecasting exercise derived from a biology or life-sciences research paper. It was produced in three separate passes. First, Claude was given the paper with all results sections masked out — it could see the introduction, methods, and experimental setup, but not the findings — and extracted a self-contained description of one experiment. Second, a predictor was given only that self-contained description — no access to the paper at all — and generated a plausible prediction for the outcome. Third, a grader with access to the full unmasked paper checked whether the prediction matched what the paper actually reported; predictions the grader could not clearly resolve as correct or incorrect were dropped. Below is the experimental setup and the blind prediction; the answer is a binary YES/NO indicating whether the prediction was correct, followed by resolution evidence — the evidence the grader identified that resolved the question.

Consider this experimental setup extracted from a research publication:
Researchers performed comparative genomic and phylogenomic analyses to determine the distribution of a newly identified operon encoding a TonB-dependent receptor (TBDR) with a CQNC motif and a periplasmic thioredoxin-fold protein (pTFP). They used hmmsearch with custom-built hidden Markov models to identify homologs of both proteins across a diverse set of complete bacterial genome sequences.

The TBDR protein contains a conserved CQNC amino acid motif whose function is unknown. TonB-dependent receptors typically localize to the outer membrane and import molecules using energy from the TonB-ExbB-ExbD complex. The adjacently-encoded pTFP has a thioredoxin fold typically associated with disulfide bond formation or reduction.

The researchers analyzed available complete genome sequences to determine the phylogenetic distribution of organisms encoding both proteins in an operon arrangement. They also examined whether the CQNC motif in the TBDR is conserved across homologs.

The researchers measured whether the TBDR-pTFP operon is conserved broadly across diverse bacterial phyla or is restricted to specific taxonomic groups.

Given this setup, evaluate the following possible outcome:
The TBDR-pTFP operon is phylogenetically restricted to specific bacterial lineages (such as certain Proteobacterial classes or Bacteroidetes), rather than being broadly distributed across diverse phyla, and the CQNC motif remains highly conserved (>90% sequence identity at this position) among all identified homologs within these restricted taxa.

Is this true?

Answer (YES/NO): YES